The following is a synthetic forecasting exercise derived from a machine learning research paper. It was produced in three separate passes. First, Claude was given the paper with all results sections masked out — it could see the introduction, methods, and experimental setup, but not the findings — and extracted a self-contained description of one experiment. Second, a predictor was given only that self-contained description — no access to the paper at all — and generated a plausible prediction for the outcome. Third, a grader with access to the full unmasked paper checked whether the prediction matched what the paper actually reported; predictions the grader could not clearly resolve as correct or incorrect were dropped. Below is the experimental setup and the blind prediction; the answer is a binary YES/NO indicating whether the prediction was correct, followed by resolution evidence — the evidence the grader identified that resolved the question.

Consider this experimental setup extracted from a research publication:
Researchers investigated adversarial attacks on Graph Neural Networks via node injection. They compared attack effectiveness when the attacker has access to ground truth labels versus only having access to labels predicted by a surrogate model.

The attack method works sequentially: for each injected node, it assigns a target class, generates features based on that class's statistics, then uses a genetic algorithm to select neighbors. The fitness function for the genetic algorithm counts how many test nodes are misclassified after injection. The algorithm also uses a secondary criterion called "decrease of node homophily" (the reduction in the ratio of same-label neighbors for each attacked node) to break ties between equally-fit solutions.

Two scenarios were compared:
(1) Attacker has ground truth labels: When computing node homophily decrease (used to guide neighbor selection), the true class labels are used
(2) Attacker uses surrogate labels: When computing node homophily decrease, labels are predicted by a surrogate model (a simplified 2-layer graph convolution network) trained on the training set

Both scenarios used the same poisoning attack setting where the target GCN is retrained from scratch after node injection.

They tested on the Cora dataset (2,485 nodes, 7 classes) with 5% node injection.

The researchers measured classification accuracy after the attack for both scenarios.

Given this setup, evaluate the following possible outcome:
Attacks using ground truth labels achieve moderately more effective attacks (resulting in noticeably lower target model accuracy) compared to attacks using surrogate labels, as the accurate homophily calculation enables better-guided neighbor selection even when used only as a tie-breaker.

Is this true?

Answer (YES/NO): NO